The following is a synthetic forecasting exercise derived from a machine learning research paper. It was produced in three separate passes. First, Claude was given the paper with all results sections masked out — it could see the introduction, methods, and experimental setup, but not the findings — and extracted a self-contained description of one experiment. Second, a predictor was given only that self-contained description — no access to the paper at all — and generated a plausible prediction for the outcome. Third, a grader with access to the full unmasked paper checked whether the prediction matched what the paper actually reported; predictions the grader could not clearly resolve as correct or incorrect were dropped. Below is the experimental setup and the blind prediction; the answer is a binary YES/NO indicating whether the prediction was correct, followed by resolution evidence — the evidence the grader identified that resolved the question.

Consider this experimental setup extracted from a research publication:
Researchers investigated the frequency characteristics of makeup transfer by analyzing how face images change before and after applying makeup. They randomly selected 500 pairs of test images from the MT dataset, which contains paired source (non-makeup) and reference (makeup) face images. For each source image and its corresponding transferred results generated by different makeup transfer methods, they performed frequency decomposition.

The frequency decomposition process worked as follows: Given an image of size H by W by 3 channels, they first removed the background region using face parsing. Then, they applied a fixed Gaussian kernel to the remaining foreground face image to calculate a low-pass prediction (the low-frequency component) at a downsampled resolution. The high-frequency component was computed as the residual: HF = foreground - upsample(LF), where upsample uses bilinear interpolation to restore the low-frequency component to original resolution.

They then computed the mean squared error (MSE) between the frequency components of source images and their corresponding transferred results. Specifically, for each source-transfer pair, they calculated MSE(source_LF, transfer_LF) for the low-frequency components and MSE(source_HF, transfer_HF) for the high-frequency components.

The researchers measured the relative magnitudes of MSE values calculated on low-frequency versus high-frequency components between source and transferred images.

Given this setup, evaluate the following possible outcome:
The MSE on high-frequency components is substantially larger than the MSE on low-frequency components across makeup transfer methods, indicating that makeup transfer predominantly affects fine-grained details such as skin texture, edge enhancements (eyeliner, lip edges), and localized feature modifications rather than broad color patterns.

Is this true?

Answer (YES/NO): NO